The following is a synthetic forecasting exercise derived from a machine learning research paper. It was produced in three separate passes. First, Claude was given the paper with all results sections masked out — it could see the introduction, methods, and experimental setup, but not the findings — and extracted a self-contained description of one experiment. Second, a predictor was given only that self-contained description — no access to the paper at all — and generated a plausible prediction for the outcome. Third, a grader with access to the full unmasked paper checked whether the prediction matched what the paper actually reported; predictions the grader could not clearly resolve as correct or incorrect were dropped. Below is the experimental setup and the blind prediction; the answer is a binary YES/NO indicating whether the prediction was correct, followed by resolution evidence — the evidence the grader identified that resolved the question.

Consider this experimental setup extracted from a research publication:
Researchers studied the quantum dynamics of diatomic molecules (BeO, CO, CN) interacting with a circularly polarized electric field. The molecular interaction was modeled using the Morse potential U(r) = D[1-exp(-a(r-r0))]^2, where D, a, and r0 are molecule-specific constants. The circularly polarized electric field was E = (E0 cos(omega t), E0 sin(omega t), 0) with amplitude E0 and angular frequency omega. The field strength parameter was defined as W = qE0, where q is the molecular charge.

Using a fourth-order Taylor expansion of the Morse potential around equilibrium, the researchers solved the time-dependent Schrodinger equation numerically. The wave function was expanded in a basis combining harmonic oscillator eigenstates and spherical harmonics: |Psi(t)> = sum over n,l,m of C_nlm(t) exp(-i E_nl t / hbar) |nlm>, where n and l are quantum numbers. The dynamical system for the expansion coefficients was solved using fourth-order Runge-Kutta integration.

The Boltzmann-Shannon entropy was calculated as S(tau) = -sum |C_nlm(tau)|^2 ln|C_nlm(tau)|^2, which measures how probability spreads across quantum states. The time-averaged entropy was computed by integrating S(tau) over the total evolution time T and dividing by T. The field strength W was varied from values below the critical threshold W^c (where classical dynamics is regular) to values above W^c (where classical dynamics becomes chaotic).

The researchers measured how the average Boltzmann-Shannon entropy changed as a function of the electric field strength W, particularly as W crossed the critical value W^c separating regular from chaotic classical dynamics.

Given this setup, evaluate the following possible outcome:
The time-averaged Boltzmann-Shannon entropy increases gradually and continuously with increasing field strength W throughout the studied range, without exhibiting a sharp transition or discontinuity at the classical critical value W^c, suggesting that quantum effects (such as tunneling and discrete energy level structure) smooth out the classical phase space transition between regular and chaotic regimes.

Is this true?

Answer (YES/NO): NO